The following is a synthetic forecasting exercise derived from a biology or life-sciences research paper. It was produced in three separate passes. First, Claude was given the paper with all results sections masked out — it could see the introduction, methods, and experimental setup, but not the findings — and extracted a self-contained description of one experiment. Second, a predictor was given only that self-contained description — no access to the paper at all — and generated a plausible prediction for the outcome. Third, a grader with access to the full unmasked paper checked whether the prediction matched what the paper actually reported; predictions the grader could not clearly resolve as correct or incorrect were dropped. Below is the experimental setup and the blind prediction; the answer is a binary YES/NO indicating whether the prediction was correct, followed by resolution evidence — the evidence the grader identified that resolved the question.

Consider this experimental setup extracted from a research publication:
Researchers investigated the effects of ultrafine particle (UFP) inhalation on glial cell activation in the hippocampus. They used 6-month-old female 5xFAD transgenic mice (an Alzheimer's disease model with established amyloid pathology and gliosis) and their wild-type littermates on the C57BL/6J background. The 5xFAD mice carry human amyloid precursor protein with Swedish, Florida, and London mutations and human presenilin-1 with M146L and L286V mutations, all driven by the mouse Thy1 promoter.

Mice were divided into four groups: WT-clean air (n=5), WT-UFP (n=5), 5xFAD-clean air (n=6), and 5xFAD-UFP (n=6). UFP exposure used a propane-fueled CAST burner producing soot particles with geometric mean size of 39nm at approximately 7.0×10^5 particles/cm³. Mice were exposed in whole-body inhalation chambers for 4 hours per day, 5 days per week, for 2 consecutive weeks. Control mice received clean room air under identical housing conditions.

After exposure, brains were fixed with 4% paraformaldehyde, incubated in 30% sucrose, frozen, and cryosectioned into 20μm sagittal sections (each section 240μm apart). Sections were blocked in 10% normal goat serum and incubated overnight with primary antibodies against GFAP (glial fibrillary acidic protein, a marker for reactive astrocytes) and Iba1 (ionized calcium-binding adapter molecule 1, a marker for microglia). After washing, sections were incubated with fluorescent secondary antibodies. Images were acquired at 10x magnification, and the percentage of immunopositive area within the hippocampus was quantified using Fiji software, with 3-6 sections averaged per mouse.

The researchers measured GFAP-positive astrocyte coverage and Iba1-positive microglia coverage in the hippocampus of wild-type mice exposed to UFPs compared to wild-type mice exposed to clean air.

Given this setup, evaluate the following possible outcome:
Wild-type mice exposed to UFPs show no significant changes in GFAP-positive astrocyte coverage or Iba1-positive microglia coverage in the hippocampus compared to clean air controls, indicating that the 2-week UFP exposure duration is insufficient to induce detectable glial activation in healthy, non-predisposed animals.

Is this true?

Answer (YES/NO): YES